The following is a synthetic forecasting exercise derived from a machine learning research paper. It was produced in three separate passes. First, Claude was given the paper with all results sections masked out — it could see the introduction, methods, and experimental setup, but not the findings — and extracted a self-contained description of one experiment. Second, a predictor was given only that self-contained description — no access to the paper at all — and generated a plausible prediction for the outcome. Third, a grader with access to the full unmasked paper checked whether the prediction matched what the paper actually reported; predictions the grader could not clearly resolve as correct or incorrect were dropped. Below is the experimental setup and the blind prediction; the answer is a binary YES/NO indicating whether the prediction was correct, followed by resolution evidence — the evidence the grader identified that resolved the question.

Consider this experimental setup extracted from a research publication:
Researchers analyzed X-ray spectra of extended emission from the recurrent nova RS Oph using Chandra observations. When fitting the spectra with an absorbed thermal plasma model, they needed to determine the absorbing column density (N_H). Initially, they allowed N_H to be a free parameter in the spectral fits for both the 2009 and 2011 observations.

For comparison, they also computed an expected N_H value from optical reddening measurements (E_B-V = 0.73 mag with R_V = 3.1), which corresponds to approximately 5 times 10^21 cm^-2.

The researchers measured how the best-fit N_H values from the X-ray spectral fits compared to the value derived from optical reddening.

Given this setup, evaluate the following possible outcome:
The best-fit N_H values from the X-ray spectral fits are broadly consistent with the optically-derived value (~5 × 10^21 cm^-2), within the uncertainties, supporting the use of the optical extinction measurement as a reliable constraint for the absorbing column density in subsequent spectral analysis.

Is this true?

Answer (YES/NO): YES